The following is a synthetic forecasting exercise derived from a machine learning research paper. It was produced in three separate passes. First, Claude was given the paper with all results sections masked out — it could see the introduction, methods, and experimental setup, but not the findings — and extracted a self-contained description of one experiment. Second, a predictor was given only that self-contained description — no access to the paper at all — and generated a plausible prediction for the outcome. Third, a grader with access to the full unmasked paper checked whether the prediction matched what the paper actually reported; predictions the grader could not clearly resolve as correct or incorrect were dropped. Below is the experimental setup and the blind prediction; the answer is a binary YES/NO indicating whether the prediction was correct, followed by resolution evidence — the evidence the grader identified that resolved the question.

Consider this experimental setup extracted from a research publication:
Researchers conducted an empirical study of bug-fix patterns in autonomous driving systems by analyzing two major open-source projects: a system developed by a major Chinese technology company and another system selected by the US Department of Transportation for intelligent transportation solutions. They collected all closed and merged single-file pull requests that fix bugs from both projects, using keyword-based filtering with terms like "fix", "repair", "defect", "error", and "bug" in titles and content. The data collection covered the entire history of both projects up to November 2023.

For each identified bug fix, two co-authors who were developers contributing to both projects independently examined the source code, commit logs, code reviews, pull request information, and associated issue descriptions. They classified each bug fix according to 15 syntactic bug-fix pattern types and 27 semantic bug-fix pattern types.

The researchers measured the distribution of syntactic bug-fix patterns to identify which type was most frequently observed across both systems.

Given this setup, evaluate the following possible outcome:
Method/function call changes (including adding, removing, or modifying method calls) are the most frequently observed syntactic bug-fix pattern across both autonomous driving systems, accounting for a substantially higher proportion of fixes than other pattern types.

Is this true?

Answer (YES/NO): YES